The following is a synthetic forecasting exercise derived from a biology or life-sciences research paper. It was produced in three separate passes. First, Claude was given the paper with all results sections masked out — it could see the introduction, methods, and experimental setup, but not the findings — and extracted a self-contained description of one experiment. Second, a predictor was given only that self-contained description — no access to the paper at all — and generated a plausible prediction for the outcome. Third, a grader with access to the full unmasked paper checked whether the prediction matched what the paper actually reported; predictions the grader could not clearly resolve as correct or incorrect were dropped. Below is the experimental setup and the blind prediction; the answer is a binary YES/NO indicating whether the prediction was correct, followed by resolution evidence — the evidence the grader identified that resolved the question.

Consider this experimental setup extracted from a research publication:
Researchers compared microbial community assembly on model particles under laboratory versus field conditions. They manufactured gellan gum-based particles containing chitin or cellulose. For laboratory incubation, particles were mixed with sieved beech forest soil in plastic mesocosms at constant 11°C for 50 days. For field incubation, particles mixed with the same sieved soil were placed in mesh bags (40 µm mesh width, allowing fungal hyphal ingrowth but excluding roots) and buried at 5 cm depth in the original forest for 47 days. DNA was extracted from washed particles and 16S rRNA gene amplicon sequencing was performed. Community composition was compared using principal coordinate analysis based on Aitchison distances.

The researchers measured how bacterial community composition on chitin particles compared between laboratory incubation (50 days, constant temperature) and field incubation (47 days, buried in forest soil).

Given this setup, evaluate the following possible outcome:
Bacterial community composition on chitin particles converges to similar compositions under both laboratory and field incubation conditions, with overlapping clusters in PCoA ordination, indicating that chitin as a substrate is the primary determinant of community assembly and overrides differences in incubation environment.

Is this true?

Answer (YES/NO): YES